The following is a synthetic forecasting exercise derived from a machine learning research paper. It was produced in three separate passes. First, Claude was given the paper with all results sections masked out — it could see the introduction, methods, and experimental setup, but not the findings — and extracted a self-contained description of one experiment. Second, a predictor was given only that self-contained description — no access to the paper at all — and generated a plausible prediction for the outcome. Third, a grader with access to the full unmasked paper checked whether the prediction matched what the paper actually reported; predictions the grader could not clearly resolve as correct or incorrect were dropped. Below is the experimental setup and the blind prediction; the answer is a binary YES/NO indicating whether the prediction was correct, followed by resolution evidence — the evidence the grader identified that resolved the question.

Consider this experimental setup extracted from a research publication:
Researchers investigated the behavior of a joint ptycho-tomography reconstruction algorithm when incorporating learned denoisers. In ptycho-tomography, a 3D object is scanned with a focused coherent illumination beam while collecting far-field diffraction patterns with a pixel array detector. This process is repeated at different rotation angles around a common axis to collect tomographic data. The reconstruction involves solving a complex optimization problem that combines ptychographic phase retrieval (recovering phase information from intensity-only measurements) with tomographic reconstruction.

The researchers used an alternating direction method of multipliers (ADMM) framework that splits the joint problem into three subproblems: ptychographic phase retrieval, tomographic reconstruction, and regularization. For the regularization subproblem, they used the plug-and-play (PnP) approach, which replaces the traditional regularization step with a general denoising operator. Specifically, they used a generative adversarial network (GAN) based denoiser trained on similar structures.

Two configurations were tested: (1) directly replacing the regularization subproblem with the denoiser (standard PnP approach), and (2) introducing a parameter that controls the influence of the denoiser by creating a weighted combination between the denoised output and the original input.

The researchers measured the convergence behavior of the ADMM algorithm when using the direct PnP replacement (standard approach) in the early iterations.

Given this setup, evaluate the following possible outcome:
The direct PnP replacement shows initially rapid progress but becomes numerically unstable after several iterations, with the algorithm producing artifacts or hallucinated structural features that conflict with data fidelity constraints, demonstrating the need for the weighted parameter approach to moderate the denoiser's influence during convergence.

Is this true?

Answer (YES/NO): NO